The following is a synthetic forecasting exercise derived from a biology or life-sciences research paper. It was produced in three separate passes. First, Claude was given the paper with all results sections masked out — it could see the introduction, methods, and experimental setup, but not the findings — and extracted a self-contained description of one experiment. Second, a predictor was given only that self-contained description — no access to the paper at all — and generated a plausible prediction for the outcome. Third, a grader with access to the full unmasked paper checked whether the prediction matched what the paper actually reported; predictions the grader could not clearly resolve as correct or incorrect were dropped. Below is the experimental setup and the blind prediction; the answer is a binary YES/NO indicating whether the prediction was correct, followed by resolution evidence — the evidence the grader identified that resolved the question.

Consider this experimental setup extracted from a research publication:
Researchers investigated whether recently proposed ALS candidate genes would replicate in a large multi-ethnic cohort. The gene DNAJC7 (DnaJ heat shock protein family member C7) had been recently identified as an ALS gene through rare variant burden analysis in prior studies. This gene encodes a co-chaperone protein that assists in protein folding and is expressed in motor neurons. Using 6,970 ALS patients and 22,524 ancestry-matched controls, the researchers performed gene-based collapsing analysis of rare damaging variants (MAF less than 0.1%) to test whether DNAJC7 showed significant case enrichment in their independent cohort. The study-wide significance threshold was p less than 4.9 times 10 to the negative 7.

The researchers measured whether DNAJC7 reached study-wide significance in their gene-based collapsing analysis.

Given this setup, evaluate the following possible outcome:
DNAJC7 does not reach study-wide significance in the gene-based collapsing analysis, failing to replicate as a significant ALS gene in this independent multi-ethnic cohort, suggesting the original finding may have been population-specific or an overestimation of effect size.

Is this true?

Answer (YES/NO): YES